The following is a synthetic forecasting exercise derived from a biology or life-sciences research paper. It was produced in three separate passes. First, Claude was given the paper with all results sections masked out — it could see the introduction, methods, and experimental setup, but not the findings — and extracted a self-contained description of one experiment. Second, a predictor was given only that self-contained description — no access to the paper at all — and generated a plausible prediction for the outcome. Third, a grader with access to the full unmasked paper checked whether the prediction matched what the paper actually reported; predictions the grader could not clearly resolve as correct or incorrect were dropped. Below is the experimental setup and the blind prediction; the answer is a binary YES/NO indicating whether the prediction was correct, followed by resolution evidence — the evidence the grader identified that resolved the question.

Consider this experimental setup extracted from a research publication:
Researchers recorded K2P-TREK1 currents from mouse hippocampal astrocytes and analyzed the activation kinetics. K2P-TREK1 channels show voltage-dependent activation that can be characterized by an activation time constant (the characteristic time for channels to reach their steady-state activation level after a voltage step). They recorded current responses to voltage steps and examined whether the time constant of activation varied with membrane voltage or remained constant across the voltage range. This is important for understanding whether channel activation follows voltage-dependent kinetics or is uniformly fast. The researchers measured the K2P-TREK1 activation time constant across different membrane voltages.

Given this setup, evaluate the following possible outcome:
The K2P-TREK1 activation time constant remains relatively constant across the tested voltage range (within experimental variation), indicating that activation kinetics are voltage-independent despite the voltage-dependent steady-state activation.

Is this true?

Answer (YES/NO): YES